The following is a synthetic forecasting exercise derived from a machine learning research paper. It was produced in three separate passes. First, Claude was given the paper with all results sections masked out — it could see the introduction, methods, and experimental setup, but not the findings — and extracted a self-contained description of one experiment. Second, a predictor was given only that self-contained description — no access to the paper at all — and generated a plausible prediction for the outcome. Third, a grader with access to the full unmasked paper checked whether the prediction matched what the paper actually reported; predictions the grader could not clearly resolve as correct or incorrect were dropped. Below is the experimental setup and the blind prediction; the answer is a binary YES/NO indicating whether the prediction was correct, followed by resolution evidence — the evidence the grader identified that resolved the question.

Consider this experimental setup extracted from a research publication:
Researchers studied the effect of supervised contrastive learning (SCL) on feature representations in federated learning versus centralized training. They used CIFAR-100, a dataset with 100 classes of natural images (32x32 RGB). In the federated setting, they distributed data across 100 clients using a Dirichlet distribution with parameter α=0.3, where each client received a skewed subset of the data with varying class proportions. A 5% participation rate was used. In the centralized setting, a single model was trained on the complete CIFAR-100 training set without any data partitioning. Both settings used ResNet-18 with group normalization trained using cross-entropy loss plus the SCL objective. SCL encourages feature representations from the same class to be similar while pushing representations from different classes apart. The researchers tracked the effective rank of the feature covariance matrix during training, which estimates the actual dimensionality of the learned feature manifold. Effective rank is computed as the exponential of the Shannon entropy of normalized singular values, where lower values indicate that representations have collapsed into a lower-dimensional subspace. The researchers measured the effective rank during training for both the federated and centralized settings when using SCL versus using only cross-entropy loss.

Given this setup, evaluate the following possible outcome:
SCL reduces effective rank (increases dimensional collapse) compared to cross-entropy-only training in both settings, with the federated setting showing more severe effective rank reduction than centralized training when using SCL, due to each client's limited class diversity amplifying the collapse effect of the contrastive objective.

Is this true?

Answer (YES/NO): NO